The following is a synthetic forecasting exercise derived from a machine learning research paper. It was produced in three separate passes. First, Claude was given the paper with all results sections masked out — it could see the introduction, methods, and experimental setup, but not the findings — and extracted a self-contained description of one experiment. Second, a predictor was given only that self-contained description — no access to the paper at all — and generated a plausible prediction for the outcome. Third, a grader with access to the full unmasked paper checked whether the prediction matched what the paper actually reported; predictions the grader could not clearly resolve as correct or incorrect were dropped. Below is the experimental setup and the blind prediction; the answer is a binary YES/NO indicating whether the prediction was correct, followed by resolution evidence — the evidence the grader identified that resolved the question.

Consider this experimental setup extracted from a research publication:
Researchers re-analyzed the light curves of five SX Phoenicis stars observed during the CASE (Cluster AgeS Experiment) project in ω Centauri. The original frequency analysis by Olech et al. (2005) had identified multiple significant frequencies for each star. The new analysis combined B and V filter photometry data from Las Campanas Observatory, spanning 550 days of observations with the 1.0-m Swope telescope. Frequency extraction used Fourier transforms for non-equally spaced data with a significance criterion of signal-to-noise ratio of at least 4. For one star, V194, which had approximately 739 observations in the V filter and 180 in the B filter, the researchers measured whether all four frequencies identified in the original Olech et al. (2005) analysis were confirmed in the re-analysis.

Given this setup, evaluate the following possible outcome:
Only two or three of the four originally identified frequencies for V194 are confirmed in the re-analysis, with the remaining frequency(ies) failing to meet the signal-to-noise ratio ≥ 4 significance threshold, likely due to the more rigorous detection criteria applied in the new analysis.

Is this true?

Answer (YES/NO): NO